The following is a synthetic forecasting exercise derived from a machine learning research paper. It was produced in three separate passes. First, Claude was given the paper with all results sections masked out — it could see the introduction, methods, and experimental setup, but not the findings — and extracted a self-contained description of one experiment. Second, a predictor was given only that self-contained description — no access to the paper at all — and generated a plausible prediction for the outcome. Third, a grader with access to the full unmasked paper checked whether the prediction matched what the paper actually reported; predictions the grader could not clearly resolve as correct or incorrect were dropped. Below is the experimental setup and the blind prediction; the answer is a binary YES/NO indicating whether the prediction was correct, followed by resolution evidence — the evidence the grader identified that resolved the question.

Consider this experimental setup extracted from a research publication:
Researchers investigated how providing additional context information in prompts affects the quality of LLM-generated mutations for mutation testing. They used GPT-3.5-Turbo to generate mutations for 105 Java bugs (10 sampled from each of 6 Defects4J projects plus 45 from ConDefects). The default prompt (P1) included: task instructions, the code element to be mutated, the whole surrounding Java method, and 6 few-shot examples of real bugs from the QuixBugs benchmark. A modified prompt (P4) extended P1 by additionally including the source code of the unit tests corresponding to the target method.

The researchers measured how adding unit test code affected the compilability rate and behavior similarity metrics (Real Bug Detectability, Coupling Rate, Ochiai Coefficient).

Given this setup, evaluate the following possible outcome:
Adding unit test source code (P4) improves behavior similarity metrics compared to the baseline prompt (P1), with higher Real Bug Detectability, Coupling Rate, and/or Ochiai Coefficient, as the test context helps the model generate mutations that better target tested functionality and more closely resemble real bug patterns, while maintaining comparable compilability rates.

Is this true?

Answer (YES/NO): NO